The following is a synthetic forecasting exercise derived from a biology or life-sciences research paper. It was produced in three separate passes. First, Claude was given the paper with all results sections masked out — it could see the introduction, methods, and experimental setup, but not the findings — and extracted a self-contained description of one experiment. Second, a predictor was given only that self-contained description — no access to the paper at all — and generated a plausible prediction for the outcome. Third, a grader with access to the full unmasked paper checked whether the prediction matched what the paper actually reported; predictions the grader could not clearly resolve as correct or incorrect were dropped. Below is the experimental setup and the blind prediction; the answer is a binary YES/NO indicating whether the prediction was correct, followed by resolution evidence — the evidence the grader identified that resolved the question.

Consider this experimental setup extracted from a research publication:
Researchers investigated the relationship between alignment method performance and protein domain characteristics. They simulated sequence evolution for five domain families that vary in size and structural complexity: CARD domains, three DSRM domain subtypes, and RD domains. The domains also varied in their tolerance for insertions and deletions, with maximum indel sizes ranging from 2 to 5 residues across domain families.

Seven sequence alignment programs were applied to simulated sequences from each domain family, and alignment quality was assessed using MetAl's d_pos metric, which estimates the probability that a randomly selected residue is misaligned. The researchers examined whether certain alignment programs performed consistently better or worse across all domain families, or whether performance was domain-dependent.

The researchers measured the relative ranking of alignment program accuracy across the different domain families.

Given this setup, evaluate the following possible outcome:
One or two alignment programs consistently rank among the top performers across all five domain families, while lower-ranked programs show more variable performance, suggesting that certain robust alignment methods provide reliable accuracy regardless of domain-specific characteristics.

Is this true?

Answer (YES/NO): NO